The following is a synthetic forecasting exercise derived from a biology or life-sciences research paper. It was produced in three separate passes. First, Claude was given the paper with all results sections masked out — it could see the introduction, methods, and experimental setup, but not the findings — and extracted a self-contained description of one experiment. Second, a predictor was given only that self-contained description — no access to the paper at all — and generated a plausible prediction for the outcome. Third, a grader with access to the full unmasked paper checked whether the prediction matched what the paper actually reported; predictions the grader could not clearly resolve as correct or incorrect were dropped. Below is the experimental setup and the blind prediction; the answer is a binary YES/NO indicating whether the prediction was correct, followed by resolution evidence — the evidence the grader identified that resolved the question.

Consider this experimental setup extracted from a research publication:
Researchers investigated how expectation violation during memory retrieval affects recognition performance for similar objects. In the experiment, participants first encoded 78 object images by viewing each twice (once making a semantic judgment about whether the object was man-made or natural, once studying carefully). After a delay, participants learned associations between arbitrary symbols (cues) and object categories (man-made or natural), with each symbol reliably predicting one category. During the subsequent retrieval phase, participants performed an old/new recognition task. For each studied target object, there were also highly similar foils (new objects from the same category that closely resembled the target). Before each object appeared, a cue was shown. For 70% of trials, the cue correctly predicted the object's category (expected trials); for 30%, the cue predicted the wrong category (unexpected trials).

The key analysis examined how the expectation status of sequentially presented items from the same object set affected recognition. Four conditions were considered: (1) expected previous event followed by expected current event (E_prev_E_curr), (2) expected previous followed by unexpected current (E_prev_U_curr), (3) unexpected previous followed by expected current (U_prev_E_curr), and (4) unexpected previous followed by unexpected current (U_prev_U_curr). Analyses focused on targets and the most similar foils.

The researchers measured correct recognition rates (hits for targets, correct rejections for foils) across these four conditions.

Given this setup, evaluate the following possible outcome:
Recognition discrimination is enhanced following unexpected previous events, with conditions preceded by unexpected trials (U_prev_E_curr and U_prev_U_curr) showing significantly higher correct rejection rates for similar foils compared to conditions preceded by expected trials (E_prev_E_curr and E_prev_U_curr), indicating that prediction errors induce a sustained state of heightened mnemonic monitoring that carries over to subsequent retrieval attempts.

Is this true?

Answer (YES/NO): NO